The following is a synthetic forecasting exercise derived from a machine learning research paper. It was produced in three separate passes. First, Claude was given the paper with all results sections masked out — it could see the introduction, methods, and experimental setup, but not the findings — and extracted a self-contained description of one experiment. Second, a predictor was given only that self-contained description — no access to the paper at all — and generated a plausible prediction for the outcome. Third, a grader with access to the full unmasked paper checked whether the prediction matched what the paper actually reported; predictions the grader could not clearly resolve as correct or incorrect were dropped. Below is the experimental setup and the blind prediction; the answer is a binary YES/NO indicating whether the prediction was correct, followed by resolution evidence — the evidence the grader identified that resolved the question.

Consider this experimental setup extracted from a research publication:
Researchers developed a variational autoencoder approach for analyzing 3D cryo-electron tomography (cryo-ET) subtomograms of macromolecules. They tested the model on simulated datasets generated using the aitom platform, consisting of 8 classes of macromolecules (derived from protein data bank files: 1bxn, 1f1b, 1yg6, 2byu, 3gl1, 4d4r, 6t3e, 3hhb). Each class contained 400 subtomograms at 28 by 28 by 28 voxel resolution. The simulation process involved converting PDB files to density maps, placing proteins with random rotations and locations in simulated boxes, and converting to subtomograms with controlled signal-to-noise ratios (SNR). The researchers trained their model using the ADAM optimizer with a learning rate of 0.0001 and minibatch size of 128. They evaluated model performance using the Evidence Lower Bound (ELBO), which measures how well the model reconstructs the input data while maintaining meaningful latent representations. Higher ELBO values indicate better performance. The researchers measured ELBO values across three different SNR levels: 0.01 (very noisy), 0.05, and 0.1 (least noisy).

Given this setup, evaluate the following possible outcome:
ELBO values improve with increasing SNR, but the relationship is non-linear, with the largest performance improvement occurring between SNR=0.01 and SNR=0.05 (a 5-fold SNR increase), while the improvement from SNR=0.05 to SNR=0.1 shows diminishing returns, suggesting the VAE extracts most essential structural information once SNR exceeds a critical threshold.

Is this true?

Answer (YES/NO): NO